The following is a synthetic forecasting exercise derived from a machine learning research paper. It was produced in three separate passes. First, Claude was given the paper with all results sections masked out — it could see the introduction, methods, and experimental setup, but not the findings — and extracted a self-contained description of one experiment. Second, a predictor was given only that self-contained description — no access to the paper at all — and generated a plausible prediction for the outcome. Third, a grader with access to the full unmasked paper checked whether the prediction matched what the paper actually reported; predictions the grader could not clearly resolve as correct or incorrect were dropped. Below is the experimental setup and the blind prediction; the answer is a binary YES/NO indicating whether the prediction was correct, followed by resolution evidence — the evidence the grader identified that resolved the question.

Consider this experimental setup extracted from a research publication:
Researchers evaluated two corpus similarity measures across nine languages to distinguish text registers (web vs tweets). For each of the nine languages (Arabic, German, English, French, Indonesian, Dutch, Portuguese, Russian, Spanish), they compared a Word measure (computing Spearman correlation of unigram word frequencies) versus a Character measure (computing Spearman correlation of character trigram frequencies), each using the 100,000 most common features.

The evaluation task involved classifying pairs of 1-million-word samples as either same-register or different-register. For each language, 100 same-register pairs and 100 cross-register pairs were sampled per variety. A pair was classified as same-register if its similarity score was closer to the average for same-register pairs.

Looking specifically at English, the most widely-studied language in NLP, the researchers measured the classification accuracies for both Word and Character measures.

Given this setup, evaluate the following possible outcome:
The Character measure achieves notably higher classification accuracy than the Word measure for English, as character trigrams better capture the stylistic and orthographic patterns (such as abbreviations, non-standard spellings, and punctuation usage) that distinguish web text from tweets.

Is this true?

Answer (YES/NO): YES